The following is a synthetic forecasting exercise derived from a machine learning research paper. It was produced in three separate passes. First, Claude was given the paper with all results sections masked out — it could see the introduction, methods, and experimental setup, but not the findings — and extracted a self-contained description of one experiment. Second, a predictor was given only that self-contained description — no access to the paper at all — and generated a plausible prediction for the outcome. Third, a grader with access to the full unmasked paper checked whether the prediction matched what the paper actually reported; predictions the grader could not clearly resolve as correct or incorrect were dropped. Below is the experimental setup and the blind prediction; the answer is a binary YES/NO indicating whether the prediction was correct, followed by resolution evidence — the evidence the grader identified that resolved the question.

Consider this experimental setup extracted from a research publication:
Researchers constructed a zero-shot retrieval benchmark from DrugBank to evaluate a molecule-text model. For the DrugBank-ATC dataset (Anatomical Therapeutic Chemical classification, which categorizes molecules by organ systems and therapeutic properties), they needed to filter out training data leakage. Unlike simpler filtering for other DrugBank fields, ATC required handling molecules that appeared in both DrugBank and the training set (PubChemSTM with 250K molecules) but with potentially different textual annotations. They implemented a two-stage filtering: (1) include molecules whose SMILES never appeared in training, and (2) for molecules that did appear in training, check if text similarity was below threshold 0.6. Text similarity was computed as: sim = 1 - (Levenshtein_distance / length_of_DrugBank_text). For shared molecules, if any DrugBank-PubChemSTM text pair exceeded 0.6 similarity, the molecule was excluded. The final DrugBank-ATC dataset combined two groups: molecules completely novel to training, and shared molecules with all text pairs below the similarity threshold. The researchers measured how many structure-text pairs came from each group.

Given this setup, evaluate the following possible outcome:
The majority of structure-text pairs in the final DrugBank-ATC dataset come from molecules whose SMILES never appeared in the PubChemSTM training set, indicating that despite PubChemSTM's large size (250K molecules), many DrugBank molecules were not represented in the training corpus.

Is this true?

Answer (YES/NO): YES